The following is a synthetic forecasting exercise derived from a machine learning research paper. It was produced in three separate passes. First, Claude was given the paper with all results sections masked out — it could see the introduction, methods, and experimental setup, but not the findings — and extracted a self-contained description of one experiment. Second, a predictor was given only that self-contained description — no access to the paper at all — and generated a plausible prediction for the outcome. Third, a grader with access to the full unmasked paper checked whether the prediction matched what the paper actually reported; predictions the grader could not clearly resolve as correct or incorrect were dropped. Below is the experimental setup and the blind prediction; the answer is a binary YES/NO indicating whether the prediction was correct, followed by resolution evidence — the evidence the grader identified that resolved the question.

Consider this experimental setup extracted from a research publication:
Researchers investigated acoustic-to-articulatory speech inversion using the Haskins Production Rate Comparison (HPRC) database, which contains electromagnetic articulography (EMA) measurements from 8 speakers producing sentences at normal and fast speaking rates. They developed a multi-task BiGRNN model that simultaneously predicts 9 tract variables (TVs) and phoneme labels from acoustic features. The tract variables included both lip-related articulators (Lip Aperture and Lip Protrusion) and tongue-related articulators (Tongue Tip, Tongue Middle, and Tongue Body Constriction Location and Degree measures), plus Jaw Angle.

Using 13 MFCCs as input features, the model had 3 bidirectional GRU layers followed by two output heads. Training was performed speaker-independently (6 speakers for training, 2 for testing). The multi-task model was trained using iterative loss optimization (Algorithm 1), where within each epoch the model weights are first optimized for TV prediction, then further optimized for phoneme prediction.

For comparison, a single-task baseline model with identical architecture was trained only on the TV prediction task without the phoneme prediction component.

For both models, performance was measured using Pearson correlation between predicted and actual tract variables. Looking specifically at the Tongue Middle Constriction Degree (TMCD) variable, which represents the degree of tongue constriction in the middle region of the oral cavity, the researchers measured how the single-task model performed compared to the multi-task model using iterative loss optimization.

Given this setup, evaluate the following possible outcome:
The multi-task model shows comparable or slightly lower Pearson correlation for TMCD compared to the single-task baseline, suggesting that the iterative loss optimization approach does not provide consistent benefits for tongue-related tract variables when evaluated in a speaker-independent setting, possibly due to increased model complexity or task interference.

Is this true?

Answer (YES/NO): YES